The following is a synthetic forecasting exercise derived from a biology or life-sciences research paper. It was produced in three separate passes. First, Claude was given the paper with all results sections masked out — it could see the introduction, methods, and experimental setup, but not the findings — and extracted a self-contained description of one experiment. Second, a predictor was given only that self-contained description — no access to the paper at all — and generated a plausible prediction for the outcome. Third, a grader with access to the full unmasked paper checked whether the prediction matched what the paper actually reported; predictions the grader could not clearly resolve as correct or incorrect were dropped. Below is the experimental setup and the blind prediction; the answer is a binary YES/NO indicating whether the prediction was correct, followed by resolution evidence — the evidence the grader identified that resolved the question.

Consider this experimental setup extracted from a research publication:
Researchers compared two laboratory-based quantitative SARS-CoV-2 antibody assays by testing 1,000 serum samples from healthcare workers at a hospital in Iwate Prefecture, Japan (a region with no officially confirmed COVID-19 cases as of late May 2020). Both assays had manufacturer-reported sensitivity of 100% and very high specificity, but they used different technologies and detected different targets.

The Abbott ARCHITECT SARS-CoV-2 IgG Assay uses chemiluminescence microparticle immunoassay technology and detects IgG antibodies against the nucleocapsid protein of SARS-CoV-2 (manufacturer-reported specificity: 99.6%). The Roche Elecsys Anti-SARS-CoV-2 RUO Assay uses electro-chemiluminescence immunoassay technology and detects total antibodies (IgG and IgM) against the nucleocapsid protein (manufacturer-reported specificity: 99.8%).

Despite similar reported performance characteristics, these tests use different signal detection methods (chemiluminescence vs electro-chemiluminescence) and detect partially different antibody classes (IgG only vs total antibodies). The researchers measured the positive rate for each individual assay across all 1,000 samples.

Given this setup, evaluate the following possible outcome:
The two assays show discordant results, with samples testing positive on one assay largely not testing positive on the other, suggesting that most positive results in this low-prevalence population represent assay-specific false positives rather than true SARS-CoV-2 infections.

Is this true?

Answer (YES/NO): YES